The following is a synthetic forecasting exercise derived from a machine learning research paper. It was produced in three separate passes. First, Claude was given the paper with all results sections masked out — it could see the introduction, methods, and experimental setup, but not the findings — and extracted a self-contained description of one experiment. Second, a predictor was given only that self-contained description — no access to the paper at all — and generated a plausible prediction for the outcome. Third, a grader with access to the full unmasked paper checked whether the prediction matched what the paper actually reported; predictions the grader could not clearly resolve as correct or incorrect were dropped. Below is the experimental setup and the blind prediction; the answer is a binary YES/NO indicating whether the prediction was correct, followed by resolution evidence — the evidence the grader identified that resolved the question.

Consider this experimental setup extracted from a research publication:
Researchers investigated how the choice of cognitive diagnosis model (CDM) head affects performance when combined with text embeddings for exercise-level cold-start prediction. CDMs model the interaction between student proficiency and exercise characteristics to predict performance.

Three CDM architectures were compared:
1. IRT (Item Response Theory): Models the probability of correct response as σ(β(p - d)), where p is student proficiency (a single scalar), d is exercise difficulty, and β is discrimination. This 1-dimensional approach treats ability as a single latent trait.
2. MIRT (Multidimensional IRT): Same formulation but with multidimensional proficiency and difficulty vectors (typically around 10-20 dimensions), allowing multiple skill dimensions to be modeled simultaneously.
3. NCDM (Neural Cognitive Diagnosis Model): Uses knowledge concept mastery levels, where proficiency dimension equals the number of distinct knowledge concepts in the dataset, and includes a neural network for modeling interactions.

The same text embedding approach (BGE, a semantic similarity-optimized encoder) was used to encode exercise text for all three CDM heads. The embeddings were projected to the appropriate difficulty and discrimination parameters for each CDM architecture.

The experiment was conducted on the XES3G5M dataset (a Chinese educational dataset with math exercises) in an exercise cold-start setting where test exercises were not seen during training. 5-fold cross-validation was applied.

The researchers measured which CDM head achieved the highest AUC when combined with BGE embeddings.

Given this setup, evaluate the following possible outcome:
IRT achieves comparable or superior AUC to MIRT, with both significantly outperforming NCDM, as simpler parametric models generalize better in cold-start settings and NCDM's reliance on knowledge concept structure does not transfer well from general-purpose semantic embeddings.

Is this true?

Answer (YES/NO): NO